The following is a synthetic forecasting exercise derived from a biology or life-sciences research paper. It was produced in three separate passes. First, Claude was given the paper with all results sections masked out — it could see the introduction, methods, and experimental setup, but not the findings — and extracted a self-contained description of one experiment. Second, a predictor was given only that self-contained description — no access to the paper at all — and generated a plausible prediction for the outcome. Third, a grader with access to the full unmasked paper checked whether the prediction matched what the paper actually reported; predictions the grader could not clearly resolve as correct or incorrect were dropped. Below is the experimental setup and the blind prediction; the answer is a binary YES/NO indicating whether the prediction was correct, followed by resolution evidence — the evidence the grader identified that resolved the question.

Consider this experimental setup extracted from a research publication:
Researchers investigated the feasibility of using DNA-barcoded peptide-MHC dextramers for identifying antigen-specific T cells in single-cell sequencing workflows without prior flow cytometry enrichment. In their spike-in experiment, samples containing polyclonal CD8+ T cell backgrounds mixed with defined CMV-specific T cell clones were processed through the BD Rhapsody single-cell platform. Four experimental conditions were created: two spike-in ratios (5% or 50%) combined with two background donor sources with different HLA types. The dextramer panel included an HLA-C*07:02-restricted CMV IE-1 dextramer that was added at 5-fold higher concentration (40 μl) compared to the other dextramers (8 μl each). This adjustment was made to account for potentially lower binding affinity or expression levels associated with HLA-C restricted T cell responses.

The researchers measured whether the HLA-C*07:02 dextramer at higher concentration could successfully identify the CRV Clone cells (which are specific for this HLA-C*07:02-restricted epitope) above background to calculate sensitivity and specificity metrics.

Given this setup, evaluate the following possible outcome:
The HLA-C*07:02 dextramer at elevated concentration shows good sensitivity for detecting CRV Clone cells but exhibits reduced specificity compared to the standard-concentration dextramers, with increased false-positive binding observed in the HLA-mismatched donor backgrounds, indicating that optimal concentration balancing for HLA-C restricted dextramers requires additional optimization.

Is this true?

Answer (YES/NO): NO